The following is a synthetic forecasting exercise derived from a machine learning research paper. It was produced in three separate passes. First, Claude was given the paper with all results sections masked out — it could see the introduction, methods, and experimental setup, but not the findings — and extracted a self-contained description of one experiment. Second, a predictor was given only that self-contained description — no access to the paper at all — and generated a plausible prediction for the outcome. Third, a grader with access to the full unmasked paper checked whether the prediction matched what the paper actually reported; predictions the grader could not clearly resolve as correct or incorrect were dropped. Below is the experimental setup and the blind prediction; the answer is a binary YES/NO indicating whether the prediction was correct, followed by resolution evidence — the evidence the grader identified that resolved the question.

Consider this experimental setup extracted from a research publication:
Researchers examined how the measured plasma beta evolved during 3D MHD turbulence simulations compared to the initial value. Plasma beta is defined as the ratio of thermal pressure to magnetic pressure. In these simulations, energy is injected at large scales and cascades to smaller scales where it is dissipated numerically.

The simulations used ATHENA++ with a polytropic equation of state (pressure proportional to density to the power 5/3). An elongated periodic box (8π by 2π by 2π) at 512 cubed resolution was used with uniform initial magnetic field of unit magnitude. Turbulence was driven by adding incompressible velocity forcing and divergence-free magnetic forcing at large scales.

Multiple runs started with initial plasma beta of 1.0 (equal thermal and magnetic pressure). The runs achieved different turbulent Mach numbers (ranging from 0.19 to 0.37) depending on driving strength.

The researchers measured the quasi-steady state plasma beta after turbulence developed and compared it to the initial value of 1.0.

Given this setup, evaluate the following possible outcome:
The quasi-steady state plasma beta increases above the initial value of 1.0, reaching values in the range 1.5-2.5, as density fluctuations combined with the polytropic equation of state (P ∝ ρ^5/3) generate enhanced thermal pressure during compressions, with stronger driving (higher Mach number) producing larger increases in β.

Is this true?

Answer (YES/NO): NO